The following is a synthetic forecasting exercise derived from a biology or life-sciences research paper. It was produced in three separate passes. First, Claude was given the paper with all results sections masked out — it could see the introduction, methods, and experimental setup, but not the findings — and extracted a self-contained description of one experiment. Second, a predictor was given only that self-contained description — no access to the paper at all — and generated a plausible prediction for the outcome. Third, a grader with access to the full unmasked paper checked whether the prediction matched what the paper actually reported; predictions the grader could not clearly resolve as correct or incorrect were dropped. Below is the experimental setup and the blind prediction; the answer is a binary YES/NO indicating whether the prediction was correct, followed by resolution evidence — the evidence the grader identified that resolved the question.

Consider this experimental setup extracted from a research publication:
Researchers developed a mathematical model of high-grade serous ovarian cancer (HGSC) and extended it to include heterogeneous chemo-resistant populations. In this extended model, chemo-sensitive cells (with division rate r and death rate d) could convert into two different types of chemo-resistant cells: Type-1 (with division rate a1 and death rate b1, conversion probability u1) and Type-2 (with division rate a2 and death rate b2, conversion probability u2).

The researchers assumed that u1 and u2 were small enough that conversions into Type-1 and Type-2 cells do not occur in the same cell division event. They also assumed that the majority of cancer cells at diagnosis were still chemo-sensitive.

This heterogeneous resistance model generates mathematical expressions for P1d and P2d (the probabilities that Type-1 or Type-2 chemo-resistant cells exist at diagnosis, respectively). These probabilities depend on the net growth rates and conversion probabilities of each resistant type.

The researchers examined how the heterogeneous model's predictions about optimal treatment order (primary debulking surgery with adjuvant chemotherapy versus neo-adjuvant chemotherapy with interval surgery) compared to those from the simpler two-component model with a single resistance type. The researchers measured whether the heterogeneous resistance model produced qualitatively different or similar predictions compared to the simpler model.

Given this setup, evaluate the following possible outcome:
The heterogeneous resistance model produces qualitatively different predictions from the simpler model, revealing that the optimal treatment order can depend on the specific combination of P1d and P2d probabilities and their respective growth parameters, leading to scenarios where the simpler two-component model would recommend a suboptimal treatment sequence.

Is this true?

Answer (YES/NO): NO